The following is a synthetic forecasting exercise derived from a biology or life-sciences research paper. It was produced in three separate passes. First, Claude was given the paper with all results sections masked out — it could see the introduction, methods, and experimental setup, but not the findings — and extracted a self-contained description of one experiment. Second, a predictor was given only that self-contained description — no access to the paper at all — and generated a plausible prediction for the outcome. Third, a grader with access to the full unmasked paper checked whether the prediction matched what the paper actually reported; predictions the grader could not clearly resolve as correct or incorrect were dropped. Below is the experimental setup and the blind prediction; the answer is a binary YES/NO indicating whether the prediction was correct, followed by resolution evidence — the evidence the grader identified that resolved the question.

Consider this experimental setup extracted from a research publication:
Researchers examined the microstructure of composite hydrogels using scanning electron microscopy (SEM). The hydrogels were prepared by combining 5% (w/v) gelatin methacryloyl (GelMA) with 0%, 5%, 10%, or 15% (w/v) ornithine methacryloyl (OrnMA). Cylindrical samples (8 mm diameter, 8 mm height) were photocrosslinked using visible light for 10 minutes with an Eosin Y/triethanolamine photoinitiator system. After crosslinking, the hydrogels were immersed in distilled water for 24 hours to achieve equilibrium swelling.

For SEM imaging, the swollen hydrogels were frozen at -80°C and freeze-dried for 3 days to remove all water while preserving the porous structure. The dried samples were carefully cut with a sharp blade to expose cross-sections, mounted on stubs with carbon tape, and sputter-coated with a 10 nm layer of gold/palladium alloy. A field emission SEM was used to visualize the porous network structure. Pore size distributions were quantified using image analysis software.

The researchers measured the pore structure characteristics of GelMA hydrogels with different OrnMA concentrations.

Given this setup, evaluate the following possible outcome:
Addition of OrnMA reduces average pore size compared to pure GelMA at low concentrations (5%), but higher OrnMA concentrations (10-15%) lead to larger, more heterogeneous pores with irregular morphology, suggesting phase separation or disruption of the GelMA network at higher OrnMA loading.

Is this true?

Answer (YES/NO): NO